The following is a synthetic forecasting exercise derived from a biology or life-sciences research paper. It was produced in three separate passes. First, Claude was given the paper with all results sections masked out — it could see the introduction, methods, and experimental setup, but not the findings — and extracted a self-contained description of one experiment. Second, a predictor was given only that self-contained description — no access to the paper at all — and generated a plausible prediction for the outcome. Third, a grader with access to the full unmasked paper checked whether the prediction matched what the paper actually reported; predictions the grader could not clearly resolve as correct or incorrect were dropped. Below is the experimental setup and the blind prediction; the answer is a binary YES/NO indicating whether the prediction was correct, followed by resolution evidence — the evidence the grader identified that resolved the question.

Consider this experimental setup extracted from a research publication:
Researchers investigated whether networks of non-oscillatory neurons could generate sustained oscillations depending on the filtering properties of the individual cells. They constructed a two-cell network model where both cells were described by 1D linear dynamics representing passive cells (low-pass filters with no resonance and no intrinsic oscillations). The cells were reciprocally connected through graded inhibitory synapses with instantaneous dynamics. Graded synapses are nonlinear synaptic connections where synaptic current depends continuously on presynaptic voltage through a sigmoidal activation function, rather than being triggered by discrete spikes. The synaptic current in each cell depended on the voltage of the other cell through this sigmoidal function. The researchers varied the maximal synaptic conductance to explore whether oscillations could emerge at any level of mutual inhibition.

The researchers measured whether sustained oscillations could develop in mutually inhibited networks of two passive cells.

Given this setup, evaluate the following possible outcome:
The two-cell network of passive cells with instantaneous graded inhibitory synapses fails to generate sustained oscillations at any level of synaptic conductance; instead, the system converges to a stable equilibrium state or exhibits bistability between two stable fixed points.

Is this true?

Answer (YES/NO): YES